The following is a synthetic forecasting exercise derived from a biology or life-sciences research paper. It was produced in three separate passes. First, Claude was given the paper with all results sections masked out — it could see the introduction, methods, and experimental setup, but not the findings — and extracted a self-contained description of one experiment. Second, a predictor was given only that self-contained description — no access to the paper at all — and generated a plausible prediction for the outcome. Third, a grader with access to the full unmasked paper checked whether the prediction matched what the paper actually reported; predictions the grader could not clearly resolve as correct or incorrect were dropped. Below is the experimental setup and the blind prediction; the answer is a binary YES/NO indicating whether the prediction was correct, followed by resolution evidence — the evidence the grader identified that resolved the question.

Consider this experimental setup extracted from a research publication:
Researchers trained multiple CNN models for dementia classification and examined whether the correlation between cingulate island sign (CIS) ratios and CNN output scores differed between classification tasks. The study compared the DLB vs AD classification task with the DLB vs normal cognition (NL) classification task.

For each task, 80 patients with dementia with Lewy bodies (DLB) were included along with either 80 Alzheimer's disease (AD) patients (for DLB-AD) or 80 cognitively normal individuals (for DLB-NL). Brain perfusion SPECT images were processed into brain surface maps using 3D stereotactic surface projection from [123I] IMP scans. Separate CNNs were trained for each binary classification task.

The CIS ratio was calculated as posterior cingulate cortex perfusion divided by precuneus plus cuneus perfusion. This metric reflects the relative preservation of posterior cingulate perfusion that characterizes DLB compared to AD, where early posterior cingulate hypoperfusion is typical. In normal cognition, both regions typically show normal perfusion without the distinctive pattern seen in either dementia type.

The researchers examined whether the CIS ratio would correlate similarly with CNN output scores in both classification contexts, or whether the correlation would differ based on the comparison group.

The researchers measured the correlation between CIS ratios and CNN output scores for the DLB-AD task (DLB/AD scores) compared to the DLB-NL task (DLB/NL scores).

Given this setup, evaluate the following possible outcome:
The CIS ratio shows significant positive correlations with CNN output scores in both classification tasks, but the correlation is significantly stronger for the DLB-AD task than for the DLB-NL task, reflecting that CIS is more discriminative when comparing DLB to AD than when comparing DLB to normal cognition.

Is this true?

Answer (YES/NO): YES